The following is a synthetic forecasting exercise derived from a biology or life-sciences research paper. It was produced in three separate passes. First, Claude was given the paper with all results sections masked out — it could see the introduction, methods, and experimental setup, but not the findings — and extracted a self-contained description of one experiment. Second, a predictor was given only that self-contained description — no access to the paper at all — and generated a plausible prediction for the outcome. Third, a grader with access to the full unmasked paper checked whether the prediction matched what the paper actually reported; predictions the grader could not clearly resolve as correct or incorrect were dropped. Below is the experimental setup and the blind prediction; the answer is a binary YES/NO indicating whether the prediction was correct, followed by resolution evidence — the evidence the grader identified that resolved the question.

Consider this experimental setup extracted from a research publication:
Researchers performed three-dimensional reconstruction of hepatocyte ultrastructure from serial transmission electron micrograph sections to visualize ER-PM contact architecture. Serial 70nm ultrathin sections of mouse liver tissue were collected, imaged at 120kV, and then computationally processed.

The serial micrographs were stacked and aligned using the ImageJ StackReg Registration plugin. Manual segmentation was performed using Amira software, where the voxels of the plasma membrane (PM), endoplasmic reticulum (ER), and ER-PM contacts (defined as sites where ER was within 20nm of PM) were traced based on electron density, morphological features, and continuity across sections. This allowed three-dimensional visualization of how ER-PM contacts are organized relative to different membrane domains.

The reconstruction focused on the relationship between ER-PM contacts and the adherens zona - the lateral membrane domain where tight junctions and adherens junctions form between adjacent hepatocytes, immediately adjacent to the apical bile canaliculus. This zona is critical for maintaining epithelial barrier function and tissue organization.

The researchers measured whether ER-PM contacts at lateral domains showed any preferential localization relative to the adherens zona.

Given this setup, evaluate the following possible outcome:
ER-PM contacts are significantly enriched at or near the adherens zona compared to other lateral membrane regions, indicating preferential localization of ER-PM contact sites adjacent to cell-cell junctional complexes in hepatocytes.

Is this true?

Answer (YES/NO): YES